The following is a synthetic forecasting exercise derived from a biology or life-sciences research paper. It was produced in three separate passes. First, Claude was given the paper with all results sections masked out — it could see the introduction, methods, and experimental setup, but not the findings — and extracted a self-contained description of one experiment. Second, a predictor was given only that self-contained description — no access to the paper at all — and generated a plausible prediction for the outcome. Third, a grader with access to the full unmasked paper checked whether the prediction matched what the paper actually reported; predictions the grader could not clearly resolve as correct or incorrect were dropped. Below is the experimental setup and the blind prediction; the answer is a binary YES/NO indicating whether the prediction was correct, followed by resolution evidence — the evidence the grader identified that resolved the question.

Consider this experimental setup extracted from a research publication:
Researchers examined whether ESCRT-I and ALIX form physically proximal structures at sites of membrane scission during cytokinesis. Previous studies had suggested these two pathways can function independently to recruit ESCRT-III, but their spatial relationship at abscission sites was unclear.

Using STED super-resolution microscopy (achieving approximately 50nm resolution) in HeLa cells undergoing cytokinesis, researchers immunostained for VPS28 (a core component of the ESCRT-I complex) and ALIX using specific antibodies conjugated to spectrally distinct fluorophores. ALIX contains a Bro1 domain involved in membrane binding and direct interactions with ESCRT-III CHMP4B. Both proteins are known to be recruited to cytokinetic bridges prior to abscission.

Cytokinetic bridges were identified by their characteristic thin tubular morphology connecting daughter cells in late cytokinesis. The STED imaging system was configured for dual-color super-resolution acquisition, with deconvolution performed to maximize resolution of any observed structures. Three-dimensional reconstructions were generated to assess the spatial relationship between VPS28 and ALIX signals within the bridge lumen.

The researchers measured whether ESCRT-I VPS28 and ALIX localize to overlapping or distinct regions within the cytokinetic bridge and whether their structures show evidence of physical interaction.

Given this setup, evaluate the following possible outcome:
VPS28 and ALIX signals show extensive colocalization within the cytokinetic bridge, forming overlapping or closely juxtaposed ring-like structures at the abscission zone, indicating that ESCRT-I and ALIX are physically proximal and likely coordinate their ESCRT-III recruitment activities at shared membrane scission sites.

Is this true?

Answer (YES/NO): YES